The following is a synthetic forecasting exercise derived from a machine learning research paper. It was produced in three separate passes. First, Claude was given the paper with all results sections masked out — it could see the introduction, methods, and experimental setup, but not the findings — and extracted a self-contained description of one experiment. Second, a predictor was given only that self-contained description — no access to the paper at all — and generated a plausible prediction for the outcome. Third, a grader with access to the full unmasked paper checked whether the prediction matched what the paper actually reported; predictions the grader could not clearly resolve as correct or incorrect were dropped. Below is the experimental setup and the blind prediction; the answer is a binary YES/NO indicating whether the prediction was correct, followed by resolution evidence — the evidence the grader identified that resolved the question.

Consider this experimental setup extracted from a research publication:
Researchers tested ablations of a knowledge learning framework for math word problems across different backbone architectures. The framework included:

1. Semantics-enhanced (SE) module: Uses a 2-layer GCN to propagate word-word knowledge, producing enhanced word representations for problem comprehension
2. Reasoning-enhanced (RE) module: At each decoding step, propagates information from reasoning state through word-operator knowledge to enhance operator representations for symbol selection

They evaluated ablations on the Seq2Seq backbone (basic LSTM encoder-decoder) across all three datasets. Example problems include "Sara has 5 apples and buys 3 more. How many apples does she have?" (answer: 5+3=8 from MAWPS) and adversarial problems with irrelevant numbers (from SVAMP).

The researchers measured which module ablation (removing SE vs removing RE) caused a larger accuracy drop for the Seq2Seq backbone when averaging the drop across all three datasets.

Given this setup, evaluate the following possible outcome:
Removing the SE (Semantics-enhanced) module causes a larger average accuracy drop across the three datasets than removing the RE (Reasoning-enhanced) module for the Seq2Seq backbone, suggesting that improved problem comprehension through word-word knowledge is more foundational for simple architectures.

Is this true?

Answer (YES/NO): YES